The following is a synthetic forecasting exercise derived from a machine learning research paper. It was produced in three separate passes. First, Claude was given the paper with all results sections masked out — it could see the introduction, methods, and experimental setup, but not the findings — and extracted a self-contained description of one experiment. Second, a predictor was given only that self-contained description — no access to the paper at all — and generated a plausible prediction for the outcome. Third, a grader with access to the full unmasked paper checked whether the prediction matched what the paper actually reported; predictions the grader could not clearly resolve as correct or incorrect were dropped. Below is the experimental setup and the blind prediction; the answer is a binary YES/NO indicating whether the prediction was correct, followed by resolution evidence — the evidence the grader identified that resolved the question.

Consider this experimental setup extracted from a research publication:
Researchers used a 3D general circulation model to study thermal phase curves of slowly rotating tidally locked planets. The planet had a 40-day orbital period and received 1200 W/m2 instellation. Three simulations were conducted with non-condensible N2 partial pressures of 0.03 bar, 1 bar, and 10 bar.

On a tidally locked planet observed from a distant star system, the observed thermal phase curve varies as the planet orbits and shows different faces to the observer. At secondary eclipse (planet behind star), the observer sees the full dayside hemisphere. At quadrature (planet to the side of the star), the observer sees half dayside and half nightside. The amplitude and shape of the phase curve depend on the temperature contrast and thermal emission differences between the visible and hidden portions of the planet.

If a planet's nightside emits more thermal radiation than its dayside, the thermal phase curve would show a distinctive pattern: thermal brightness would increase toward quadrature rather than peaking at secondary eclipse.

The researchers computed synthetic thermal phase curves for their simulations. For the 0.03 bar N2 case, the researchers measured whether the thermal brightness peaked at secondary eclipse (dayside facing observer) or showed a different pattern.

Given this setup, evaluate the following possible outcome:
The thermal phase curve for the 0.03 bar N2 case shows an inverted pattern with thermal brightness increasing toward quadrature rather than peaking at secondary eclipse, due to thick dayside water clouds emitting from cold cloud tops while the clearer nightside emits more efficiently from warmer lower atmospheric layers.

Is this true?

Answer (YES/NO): NO